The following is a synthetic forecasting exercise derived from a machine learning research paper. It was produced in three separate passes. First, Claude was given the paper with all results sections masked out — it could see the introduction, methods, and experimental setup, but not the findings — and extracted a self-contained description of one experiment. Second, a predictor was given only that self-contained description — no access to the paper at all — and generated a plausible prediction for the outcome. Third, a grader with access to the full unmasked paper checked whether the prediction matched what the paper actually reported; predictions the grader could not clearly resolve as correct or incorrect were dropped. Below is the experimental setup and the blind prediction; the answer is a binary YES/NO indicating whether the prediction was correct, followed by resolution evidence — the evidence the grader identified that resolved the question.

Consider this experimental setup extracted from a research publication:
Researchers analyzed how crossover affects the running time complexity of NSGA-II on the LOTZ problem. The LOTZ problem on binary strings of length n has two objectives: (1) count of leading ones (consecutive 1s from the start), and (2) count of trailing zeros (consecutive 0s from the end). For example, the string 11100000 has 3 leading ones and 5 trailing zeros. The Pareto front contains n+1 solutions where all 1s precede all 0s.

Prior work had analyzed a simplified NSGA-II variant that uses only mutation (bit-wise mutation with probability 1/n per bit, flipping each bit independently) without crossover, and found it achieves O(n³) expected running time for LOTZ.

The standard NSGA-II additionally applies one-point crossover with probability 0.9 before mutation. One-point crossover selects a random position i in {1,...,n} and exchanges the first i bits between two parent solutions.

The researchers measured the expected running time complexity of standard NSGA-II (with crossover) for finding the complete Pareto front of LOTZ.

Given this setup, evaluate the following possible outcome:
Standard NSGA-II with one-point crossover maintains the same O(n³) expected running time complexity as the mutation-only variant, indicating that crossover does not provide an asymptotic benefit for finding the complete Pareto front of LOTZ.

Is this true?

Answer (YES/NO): YES